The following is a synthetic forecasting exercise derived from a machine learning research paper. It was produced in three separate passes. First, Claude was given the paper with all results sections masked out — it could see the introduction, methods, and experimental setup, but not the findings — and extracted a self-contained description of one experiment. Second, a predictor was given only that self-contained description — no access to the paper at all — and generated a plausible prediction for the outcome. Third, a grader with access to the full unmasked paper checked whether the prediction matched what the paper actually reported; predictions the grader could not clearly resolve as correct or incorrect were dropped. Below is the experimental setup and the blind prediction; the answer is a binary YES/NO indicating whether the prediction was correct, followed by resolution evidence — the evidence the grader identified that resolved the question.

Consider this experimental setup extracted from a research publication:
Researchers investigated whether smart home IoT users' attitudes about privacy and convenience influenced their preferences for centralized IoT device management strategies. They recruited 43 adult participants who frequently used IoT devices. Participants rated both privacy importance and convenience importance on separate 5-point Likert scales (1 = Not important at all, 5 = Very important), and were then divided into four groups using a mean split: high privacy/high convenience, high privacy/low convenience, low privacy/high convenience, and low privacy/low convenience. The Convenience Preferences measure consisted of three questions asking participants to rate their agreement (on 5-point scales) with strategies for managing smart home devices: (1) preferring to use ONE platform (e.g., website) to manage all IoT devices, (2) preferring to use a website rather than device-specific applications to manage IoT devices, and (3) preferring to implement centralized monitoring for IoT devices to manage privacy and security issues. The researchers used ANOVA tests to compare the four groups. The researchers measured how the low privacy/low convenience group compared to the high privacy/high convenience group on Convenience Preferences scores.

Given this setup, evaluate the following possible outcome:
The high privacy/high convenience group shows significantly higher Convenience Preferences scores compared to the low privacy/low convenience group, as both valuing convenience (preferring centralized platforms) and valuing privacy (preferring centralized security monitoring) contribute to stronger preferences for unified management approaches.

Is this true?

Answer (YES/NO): YES